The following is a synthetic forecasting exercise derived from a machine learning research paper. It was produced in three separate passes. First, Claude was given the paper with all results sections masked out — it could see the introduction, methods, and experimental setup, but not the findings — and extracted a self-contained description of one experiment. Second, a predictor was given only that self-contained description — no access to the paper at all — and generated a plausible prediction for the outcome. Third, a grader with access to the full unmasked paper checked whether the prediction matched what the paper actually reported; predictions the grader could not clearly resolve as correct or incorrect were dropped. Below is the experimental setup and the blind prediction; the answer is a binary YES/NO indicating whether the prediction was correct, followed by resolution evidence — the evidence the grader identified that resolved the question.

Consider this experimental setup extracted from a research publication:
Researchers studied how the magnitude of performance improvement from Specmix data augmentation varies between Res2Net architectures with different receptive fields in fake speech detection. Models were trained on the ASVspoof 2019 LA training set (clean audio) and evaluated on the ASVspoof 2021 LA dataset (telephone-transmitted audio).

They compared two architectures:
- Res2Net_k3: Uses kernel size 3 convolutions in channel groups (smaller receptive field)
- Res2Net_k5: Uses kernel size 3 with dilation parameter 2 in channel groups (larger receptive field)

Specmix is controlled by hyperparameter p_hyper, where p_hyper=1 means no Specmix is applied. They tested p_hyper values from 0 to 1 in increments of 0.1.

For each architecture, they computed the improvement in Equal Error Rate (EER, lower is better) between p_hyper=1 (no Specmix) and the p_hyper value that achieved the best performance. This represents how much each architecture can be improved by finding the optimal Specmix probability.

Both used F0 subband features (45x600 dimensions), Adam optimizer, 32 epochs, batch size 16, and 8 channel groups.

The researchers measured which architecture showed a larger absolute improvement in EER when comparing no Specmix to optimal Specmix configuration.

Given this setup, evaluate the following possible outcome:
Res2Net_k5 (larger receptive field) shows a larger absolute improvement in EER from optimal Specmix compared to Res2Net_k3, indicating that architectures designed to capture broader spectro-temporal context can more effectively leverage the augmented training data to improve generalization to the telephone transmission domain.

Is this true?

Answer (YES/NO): YES